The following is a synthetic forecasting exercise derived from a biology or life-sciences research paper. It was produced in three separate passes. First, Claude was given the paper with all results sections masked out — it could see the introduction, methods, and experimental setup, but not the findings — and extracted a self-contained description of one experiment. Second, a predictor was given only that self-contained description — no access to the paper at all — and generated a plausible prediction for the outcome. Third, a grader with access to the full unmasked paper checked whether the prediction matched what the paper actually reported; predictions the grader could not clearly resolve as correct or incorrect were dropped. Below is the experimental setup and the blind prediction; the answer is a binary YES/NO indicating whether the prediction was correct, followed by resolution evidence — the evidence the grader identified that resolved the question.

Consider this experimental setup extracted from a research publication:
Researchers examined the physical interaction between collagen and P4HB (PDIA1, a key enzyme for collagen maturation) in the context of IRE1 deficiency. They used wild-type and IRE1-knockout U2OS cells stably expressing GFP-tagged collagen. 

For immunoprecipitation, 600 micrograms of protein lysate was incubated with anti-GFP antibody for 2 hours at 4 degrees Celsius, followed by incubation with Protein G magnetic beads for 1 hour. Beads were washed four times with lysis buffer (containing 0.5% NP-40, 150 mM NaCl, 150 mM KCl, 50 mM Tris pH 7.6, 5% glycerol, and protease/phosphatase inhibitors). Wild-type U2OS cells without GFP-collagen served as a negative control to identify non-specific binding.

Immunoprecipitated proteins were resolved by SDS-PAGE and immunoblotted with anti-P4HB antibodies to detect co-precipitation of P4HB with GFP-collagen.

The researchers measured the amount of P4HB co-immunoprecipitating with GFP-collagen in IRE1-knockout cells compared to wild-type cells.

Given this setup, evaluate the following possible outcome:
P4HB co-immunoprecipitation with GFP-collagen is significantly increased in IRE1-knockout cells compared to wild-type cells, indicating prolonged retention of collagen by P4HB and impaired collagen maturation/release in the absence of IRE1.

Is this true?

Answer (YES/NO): YES